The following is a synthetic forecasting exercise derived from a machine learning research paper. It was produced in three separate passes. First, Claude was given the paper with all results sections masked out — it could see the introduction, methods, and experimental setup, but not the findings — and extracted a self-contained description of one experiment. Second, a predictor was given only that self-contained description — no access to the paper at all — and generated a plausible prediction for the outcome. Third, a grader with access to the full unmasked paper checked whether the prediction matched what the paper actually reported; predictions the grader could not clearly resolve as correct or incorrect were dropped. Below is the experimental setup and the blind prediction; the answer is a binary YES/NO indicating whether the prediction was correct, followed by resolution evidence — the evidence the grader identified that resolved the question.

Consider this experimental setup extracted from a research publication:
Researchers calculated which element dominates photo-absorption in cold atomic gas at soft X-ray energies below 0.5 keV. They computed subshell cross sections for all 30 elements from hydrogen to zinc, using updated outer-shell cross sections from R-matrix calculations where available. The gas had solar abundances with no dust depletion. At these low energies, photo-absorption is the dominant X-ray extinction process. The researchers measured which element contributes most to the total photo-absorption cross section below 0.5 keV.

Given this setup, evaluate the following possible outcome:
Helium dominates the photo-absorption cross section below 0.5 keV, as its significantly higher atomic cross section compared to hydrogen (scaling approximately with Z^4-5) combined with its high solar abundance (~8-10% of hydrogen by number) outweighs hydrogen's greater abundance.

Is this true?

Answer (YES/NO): YES